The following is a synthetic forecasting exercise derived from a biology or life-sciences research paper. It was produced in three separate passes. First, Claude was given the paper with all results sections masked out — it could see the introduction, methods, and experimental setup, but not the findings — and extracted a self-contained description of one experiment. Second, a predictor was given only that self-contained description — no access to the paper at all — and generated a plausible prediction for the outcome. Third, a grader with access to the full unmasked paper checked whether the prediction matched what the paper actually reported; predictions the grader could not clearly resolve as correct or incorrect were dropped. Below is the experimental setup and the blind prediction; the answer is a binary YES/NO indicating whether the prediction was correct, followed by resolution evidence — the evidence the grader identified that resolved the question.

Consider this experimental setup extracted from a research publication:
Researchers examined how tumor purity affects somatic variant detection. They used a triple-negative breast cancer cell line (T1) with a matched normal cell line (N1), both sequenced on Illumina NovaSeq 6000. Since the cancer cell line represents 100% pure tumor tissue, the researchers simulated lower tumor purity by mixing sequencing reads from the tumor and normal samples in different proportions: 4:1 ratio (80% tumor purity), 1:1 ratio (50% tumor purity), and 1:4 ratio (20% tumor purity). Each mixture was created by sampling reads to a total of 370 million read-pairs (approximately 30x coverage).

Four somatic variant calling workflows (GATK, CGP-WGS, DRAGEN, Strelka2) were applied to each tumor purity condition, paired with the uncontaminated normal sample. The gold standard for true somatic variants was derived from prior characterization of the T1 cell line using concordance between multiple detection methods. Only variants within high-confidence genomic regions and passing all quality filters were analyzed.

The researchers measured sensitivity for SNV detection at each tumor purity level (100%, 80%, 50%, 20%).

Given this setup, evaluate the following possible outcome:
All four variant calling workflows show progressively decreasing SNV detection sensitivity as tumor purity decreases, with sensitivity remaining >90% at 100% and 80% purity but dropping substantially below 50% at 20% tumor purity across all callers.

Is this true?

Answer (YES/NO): NO